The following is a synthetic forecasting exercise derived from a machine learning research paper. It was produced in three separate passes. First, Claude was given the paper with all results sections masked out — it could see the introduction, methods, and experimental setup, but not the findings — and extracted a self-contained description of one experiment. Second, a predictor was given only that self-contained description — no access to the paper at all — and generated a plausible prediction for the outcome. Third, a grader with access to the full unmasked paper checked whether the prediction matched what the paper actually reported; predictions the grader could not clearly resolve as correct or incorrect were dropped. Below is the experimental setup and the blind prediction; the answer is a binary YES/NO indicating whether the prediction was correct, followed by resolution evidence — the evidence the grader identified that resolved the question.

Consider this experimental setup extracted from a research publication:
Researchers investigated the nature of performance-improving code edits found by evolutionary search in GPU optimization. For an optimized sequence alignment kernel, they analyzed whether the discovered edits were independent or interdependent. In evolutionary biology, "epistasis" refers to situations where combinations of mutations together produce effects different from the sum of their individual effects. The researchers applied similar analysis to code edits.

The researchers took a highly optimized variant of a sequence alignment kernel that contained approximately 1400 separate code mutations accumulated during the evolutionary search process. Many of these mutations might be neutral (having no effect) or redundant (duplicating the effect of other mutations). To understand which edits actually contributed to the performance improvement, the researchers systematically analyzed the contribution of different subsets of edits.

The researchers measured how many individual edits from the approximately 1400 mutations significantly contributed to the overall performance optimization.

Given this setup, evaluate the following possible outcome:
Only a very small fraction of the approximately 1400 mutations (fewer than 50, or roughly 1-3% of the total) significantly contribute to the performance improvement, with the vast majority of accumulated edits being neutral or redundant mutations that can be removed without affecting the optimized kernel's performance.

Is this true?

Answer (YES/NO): YES